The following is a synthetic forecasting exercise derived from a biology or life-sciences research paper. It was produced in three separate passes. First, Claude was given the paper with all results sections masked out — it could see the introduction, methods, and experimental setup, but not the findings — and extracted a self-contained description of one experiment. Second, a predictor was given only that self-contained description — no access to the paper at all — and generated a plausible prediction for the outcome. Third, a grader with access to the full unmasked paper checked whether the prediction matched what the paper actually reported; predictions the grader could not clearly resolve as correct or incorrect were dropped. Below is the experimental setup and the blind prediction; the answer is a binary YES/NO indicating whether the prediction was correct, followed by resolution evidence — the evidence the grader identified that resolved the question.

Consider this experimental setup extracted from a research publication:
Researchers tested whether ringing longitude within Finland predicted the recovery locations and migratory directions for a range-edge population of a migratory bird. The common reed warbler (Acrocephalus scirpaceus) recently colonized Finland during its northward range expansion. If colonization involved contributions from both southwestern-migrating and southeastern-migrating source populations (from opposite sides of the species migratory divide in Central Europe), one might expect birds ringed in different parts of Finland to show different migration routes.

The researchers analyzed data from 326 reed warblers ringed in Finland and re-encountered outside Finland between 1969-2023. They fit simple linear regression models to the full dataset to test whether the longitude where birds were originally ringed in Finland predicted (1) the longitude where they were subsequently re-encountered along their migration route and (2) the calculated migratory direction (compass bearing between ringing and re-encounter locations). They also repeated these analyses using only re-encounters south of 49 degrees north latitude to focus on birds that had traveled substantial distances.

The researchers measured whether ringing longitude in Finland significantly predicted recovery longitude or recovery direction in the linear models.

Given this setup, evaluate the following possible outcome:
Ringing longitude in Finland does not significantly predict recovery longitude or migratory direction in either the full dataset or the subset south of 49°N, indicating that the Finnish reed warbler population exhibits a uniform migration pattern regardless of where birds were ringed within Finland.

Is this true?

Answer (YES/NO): NO